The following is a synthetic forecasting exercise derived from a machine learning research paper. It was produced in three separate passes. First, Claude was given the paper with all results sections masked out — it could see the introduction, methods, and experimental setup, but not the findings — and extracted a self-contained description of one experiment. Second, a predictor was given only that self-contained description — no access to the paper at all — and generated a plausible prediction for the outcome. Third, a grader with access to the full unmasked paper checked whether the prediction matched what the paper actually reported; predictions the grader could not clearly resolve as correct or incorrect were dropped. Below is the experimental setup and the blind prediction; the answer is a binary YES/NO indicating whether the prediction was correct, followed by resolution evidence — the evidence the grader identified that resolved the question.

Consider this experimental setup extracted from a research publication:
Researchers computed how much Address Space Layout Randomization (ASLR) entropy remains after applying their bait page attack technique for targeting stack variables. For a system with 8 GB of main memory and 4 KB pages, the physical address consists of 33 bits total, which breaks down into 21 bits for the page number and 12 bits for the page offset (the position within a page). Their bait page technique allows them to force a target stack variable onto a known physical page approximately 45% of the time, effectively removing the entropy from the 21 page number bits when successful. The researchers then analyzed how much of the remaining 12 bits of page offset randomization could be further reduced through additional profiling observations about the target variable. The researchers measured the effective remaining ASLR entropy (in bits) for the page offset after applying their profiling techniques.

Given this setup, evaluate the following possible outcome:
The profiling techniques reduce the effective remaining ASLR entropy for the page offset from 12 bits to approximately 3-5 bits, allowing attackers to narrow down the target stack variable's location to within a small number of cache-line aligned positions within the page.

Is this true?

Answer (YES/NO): NO